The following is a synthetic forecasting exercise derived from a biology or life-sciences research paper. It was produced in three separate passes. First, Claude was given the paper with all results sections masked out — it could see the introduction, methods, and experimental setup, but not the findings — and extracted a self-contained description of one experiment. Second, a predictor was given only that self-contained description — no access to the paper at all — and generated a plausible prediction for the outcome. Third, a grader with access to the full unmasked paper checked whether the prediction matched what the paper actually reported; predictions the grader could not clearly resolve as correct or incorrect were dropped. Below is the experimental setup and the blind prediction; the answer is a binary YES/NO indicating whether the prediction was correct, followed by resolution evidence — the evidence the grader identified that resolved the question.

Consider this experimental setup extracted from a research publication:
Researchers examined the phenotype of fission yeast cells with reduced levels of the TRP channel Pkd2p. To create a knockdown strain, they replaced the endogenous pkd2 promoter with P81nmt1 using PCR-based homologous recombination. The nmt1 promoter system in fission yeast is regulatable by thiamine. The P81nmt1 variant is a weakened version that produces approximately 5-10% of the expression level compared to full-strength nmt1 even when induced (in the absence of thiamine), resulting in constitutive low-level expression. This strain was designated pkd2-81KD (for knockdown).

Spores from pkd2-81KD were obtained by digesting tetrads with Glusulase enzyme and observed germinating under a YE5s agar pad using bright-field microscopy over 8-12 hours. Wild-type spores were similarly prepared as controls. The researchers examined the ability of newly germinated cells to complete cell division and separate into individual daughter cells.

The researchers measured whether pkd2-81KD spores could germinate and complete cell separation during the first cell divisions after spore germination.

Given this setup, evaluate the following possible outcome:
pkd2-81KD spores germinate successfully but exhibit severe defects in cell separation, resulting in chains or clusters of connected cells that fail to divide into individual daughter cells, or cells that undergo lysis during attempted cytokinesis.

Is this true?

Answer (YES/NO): NO